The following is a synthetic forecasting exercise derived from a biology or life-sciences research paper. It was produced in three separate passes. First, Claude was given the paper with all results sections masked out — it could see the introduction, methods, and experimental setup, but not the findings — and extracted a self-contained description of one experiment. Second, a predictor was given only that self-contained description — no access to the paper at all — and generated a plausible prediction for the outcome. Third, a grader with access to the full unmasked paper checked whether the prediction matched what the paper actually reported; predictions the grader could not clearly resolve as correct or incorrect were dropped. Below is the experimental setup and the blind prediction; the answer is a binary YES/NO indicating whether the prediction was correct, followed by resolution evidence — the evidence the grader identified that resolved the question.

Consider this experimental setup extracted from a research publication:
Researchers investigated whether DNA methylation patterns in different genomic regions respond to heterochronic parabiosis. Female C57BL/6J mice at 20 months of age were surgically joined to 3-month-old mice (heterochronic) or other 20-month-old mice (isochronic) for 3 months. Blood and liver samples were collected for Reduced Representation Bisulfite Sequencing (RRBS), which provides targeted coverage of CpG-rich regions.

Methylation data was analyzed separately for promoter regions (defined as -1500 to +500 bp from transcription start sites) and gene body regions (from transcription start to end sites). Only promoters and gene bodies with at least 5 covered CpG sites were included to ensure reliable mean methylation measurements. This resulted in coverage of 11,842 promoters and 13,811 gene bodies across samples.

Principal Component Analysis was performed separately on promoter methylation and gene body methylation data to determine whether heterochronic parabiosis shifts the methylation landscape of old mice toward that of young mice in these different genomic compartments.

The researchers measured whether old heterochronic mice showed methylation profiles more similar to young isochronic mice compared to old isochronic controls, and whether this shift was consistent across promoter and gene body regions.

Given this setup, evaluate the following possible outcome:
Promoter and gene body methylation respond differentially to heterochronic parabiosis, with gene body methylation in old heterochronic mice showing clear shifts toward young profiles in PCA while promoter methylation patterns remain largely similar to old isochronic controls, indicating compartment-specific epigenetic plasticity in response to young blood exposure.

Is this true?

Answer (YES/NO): NO